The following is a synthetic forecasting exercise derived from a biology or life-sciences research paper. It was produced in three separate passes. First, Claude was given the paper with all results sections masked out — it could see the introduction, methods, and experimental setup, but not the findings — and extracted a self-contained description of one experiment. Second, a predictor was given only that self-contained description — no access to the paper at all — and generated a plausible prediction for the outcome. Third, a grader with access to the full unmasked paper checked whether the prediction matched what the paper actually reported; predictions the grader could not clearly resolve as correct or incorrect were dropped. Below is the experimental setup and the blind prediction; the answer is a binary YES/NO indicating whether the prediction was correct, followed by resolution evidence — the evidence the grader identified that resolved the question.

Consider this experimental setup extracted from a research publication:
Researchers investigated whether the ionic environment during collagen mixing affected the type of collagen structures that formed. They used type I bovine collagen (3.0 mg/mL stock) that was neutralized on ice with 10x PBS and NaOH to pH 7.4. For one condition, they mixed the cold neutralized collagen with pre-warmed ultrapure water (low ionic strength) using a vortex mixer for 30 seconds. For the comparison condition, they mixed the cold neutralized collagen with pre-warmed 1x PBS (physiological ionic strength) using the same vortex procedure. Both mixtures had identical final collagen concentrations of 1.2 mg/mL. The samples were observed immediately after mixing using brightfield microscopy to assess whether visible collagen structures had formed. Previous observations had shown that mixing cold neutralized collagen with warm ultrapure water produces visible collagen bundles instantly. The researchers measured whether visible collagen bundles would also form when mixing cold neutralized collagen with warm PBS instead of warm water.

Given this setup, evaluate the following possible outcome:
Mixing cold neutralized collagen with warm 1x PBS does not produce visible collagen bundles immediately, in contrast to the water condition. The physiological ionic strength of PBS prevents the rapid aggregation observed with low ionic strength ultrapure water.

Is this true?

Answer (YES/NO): YES